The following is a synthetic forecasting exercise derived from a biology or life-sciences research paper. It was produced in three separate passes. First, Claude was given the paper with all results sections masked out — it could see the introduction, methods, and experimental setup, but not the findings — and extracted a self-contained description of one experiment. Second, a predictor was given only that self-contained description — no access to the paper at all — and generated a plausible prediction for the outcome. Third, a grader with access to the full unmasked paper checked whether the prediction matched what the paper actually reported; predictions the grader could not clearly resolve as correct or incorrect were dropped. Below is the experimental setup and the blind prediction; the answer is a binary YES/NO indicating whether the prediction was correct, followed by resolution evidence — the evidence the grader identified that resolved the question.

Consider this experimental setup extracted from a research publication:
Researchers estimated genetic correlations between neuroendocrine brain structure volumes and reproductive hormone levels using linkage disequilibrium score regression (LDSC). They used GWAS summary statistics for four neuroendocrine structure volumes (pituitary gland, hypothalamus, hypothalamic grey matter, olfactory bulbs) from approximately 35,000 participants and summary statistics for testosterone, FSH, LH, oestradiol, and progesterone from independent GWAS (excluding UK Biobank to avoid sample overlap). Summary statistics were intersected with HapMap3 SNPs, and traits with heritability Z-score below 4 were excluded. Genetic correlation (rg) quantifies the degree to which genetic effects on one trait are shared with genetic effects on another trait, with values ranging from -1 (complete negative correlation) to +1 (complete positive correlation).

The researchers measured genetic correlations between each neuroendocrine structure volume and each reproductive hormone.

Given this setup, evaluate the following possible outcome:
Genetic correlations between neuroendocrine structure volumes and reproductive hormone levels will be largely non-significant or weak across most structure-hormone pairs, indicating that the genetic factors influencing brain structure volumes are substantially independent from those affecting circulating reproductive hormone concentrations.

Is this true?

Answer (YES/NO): YES